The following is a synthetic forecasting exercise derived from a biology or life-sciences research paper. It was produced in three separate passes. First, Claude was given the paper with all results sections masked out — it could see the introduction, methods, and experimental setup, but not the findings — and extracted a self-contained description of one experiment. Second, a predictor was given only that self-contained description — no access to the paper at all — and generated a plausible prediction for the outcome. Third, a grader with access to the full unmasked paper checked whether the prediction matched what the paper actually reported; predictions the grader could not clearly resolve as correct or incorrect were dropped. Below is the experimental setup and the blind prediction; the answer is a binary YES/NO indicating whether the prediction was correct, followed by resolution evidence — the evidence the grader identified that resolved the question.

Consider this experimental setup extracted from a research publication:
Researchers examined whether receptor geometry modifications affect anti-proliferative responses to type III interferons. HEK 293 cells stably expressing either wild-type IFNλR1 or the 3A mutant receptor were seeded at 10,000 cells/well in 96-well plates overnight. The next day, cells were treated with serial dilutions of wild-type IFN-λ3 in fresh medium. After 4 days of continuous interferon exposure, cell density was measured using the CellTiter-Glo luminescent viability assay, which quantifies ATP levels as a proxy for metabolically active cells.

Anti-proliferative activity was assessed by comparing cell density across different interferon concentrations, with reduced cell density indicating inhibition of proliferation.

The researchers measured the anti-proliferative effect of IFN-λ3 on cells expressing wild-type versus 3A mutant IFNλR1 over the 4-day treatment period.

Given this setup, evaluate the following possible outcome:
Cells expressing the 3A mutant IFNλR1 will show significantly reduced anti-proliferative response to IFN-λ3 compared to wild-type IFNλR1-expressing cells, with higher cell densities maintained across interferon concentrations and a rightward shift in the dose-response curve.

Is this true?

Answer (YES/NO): NO